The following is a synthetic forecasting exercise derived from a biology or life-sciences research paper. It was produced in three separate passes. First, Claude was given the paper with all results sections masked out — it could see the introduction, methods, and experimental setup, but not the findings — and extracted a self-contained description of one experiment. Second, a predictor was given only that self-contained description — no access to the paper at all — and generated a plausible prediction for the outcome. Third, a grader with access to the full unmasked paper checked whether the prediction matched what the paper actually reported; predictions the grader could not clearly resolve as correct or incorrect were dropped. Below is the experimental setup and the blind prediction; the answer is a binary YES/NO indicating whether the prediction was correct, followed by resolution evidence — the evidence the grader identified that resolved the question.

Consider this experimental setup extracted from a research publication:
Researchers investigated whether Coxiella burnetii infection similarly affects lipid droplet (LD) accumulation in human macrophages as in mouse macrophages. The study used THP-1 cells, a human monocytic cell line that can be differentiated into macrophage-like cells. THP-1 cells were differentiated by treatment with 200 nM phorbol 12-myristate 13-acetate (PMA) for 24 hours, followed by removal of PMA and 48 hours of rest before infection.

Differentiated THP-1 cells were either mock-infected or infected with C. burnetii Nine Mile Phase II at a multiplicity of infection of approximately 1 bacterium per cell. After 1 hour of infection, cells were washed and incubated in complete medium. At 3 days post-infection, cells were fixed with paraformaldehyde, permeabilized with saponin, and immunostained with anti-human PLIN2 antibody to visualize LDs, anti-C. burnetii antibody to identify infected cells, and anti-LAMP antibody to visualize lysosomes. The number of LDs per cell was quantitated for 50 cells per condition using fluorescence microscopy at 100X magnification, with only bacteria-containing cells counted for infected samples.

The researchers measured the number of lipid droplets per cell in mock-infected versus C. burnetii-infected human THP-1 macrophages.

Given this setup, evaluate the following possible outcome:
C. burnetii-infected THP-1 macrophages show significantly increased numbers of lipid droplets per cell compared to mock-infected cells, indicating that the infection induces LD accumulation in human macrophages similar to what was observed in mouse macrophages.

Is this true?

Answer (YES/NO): YES